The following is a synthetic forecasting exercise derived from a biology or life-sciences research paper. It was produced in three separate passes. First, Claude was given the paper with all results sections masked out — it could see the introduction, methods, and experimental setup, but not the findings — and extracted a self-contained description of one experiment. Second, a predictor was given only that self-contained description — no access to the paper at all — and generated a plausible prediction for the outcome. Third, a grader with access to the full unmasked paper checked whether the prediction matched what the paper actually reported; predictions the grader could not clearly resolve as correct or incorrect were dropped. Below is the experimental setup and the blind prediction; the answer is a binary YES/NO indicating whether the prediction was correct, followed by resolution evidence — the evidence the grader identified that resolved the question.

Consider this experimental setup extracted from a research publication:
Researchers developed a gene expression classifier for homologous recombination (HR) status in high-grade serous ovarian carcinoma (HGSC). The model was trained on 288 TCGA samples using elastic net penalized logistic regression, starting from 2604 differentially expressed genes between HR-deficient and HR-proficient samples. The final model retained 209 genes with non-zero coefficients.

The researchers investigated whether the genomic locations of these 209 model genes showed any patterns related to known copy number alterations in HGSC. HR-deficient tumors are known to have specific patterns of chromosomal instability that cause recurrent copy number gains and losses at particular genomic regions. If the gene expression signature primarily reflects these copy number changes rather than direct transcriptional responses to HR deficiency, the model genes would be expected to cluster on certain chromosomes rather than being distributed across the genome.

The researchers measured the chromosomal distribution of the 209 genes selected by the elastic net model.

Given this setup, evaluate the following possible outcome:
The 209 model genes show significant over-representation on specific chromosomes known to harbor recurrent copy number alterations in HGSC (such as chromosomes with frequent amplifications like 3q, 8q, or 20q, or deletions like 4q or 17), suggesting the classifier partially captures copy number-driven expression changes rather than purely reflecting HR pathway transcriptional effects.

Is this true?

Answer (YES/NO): YES